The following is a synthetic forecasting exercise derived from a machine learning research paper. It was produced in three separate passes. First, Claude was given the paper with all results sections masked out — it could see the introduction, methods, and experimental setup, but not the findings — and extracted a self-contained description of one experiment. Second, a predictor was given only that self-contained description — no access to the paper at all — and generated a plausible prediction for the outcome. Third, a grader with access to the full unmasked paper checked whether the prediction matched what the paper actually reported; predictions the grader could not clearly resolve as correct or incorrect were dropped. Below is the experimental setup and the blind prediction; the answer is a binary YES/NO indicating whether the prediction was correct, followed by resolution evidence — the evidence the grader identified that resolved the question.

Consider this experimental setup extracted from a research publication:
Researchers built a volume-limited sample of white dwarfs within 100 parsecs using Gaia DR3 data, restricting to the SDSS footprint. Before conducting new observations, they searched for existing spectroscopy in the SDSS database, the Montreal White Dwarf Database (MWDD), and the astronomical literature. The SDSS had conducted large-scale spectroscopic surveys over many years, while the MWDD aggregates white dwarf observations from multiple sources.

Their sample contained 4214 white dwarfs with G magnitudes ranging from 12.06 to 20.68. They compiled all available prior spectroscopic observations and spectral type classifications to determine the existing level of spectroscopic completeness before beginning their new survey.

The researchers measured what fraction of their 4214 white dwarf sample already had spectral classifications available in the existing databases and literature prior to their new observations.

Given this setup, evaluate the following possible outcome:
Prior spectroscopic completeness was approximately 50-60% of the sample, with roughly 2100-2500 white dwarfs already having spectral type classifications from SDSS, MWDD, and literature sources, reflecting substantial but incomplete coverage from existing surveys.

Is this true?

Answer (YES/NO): YES